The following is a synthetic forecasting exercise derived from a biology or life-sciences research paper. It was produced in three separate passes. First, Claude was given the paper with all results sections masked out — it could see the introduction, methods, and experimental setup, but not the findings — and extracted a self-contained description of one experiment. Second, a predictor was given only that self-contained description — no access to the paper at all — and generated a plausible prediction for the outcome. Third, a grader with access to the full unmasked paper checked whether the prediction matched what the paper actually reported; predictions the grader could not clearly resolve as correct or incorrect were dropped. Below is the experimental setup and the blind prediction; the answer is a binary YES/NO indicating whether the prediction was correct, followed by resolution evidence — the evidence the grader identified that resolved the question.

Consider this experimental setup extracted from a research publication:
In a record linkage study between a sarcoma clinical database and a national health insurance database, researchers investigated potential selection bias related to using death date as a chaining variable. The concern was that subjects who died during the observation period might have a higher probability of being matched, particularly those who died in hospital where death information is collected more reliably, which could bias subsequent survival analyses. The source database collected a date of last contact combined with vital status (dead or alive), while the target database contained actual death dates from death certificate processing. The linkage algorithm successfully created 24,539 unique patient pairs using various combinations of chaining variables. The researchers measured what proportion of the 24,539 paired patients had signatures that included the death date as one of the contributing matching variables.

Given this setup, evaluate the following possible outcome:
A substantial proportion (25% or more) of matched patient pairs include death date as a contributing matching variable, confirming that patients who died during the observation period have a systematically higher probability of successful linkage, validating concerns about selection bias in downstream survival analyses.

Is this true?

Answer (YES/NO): NO